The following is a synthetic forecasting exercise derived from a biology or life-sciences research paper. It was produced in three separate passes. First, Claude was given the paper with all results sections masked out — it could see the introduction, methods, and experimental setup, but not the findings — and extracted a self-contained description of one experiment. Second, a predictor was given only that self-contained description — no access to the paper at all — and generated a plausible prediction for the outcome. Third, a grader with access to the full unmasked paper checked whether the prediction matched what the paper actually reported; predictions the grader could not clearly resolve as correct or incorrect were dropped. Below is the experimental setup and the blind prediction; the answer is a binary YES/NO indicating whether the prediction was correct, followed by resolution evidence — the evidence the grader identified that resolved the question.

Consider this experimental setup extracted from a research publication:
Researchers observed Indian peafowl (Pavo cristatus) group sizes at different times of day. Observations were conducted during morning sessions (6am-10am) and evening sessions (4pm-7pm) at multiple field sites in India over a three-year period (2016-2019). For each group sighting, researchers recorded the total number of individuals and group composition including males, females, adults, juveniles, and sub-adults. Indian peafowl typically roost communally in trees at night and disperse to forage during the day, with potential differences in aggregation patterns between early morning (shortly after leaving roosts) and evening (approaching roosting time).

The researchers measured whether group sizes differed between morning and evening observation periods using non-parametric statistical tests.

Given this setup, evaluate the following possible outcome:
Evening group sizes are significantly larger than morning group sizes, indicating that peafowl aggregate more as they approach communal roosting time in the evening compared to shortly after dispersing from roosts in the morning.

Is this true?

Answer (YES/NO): NO